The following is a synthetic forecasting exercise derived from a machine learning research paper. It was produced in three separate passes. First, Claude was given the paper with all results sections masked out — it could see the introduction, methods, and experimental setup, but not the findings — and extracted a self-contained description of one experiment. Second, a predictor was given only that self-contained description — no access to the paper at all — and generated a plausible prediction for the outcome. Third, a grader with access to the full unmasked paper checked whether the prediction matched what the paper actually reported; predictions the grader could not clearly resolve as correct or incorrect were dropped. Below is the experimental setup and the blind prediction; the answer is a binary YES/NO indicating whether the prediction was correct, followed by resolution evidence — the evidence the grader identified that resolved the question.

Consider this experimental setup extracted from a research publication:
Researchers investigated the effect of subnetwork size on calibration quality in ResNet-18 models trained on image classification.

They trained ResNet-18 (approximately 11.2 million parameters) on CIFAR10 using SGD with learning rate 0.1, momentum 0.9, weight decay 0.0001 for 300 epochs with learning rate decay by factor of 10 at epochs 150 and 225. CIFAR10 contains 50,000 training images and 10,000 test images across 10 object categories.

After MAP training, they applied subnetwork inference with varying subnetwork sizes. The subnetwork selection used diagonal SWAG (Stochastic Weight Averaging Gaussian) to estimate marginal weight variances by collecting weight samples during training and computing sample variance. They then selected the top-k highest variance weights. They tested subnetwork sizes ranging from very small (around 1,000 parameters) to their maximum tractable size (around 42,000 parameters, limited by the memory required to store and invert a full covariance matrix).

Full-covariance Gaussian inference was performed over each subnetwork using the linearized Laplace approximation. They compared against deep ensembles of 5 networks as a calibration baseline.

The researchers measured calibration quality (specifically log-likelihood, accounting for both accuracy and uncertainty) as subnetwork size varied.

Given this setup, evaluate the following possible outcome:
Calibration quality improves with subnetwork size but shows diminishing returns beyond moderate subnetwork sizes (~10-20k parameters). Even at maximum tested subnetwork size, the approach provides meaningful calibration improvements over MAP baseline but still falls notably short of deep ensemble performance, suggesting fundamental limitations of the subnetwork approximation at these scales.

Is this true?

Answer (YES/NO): NO